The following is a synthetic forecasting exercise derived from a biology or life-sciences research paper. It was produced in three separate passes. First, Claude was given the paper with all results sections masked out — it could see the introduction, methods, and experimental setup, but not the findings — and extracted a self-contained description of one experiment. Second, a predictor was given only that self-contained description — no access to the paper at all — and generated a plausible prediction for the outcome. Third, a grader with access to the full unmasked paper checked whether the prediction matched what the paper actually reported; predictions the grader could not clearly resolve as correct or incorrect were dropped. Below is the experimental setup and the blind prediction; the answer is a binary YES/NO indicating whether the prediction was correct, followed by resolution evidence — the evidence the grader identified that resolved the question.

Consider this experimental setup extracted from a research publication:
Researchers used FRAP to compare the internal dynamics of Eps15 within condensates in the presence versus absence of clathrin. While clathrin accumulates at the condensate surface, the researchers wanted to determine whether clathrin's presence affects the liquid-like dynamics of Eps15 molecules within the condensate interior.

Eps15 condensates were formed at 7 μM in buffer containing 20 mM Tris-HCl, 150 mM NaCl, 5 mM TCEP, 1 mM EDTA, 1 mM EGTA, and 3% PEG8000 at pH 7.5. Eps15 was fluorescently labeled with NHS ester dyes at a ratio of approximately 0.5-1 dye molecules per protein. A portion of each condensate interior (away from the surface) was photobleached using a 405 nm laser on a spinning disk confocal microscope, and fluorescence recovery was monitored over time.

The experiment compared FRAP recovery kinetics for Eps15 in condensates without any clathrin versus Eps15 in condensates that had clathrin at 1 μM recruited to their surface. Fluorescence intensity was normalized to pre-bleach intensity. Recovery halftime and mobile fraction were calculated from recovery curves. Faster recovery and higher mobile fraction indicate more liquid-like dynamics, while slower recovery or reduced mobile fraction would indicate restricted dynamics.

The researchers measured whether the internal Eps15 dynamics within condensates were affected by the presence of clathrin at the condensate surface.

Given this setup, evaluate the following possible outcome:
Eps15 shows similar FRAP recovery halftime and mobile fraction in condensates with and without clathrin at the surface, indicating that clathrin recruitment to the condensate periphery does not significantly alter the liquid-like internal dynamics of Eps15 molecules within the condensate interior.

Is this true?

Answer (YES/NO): YES